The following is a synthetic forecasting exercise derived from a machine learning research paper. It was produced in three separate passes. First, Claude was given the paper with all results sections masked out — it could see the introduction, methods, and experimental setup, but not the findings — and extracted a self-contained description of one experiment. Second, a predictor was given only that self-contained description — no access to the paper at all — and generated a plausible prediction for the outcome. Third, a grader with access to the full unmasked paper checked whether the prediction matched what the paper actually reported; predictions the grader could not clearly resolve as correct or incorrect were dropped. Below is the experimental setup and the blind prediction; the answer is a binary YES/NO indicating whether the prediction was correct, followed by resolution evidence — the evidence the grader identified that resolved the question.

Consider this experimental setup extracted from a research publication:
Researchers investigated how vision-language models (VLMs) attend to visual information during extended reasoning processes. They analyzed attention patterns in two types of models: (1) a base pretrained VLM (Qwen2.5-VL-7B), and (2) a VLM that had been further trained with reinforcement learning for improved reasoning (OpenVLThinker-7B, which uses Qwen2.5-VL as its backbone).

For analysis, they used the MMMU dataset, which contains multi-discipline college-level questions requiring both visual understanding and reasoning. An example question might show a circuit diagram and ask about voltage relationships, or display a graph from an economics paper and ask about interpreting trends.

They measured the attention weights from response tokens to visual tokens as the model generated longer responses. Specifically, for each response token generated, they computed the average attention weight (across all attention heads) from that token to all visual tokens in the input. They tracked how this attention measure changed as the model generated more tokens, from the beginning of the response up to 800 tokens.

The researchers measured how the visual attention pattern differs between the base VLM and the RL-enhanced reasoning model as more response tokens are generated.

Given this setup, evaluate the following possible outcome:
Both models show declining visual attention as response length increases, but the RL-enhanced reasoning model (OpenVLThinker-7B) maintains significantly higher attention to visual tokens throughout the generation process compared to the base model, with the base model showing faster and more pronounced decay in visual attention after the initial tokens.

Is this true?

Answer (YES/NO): NO